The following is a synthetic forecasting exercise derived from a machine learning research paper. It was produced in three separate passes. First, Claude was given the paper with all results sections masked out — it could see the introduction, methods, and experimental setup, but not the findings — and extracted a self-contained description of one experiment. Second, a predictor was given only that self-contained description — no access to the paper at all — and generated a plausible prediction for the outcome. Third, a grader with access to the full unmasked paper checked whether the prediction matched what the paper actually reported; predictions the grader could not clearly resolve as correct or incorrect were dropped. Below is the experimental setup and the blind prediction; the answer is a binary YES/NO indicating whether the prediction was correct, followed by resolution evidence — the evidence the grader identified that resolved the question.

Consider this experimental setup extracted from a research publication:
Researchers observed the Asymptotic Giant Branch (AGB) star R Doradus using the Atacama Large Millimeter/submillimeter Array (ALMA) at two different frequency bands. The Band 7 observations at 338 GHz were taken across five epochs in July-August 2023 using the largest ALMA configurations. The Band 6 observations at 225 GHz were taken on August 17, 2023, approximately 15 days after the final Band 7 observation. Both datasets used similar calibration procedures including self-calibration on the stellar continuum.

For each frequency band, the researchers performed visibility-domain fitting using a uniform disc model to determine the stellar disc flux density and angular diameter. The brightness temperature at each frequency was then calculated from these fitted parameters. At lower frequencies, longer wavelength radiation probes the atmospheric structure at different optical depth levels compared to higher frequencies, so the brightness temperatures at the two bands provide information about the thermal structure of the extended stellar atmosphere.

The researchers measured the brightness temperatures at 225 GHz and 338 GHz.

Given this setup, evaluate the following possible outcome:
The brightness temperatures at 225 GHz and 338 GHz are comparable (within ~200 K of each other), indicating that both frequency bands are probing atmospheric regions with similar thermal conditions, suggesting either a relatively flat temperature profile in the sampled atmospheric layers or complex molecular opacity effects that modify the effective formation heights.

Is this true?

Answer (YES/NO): NO